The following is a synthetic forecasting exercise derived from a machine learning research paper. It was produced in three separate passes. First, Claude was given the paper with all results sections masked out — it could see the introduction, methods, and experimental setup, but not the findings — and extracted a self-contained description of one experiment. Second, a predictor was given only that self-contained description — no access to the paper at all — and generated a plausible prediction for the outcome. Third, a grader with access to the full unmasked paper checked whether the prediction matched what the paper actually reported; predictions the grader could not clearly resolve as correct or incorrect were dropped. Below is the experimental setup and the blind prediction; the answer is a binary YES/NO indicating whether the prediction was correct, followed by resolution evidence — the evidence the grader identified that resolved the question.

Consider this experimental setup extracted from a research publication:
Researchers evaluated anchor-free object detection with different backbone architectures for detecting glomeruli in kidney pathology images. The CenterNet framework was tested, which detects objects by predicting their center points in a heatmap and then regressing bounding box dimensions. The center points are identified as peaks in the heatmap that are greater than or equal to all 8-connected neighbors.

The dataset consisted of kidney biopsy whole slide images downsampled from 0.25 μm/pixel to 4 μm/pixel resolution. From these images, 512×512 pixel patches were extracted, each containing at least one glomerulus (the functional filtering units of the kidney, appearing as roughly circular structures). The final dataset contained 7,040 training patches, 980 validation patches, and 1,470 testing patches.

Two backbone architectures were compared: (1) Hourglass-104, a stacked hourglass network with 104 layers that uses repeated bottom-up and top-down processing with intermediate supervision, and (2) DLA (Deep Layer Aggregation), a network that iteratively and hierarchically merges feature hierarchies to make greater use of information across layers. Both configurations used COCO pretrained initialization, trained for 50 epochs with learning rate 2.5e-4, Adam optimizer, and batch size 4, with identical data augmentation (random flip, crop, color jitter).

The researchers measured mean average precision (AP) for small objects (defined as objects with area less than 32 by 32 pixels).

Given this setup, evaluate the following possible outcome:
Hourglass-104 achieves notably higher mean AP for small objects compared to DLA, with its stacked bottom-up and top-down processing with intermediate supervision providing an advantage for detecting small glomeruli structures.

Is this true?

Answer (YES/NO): NO